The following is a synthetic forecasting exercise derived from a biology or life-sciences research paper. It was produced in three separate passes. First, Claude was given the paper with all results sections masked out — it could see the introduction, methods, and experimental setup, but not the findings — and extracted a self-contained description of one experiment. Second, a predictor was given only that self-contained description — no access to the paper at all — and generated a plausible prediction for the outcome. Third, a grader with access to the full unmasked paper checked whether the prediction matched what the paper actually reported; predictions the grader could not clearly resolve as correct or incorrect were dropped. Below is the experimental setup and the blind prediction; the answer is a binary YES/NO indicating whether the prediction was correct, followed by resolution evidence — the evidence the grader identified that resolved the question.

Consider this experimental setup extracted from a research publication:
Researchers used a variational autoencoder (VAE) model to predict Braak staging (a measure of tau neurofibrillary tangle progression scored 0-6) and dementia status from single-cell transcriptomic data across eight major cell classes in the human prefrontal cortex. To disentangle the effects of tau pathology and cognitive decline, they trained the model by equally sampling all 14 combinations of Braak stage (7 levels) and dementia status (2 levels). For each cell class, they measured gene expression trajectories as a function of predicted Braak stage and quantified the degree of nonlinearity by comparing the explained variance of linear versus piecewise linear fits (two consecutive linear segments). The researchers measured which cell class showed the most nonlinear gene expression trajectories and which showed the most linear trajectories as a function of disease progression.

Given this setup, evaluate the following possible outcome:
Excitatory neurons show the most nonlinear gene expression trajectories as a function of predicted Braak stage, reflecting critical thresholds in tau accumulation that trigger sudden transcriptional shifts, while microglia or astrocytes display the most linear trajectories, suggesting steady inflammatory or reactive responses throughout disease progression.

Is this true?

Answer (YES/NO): NO